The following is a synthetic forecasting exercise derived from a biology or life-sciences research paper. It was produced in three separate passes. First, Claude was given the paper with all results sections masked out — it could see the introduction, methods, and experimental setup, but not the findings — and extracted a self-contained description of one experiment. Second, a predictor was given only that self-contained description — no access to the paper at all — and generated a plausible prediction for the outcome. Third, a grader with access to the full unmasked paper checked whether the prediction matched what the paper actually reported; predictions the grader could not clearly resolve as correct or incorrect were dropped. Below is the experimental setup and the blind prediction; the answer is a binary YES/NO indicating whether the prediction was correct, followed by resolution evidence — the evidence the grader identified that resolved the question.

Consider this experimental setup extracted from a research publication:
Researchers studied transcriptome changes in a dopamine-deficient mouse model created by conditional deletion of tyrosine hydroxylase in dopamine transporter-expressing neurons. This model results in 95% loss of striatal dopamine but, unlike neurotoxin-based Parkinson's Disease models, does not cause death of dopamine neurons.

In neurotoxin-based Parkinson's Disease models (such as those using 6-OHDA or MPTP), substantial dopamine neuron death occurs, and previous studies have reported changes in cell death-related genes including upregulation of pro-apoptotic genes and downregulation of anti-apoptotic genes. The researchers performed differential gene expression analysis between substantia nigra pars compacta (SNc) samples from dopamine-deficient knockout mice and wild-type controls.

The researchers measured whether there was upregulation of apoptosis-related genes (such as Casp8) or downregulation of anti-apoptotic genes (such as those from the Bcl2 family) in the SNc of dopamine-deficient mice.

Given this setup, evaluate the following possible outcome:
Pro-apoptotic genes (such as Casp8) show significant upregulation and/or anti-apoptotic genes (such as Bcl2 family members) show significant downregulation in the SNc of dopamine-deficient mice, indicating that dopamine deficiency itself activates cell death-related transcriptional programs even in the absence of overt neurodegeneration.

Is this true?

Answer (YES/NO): NO